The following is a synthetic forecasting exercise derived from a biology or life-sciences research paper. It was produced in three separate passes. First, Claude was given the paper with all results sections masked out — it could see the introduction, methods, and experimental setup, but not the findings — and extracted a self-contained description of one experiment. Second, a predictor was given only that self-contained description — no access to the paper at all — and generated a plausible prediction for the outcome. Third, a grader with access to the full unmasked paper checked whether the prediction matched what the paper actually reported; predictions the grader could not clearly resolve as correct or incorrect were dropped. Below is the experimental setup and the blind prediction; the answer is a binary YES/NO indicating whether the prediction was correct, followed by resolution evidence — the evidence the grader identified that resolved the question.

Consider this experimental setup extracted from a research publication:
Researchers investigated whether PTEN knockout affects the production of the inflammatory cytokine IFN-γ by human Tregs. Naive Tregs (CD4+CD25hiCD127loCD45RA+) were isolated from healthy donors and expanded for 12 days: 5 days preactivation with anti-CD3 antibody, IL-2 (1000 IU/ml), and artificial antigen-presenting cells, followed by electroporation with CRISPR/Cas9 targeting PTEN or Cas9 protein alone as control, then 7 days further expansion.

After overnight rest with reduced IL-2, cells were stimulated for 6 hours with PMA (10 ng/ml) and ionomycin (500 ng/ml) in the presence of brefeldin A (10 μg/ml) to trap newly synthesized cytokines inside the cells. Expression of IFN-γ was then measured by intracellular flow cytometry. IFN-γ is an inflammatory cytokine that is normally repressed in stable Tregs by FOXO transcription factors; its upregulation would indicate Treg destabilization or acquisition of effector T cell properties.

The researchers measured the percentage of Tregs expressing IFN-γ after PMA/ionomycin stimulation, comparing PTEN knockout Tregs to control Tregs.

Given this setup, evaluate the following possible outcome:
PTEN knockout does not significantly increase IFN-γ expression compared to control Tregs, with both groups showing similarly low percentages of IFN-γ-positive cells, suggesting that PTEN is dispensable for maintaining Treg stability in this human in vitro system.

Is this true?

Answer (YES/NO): YES